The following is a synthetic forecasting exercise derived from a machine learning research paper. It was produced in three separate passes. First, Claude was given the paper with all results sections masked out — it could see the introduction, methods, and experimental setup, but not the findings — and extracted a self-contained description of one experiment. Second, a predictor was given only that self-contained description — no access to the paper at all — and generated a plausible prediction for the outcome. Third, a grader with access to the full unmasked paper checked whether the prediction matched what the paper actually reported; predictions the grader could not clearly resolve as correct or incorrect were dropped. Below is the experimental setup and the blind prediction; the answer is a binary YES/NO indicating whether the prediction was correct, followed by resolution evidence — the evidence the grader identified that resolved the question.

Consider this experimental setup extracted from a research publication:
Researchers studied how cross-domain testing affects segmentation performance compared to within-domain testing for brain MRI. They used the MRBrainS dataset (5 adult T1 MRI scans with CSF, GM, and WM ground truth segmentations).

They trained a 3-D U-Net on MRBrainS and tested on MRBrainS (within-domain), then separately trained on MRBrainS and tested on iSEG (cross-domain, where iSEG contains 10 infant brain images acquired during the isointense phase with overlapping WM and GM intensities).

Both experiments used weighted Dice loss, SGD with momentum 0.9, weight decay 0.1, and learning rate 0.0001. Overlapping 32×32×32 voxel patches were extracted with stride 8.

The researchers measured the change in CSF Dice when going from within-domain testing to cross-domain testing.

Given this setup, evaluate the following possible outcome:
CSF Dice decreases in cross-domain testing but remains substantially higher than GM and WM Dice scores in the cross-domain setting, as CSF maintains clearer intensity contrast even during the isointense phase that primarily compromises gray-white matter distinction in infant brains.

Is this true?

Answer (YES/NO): NO